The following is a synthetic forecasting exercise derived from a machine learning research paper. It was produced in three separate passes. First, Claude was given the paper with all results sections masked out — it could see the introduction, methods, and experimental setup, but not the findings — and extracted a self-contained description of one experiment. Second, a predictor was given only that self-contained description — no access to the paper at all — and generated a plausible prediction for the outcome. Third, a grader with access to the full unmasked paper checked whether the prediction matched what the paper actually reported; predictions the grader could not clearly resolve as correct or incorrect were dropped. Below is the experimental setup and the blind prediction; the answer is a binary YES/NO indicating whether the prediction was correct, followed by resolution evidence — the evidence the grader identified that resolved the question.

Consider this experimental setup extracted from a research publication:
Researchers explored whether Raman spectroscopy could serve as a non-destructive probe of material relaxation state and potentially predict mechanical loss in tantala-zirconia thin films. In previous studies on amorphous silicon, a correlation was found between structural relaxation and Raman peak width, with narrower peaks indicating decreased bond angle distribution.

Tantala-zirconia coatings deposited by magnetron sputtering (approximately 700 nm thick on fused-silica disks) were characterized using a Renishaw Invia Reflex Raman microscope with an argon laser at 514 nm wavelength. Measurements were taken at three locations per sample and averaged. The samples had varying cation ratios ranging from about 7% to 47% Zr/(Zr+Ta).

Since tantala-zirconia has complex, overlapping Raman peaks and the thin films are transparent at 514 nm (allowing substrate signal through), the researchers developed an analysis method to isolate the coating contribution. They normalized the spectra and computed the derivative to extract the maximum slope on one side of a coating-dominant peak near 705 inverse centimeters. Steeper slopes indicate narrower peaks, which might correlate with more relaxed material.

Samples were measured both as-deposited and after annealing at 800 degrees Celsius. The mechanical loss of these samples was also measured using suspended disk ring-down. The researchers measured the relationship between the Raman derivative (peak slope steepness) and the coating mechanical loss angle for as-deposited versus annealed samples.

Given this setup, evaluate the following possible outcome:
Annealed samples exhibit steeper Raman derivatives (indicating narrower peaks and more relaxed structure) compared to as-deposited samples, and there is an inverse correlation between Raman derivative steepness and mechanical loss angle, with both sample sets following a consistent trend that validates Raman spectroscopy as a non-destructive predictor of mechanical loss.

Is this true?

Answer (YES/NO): NO